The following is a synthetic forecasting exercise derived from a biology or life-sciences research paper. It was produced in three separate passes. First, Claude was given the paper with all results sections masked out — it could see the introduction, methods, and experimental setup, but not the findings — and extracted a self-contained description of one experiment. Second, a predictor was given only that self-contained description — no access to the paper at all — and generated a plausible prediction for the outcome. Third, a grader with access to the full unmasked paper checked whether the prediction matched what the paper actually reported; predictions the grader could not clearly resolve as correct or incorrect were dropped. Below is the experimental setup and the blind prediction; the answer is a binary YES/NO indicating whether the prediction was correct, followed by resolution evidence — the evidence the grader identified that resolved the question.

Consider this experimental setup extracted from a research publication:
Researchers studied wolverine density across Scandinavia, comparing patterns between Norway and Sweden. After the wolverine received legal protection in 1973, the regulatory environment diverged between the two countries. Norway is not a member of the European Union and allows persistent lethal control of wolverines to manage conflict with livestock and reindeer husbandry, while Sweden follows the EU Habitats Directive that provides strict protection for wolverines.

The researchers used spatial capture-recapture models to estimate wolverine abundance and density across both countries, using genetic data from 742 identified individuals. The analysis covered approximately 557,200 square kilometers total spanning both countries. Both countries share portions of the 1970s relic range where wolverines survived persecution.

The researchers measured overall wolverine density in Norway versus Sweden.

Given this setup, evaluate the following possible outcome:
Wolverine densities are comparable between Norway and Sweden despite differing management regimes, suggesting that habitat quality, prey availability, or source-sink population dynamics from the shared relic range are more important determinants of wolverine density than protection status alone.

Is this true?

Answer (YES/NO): NO